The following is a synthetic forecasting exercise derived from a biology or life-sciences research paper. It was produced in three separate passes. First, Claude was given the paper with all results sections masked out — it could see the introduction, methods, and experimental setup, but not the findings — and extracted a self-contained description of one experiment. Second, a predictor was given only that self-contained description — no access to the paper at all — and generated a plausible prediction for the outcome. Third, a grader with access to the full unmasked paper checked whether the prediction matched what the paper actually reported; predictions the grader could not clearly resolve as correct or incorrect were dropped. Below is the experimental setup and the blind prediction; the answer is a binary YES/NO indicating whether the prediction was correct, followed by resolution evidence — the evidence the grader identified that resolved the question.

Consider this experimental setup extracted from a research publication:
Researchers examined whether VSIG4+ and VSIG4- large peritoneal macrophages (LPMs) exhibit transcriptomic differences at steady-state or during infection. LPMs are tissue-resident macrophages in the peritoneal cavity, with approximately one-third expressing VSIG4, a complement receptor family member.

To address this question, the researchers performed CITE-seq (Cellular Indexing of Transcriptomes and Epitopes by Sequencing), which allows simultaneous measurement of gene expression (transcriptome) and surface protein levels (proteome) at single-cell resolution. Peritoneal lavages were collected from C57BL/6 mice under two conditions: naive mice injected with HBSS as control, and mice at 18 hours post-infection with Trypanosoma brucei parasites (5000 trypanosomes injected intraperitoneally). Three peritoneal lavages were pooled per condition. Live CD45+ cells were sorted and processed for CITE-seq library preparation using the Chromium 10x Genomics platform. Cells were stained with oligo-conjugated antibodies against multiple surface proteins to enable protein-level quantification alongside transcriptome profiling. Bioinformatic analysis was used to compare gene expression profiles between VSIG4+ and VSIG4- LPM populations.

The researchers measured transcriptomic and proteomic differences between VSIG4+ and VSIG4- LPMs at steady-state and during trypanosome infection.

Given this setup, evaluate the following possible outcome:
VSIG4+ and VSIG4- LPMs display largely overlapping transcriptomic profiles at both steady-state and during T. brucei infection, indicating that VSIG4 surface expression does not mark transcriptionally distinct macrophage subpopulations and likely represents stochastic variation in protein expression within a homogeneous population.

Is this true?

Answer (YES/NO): NO